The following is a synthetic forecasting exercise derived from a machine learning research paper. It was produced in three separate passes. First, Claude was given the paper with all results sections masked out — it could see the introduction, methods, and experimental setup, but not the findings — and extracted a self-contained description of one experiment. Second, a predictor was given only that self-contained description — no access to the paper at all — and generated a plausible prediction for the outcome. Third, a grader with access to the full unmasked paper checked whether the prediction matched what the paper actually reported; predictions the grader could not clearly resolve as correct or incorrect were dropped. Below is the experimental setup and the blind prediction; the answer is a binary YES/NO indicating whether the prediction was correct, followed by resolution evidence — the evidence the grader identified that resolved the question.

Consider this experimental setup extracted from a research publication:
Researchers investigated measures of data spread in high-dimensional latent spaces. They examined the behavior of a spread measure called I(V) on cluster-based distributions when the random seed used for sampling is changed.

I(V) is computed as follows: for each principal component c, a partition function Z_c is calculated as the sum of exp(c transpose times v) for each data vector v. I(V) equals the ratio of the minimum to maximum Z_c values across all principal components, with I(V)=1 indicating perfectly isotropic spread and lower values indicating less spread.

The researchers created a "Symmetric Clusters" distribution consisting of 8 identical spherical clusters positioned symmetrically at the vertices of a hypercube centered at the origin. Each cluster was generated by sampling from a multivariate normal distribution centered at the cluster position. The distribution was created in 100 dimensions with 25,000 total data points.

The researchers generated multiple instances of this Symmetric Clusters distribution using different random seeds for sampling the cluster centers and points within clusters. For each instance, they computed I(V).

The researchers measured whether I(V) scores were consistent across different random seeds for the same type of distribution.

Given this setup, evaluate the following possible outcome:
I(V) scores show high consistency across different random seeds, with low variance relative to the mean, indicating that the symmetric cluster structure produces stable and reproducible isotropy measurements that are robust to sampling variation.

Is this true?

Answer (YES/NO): NO